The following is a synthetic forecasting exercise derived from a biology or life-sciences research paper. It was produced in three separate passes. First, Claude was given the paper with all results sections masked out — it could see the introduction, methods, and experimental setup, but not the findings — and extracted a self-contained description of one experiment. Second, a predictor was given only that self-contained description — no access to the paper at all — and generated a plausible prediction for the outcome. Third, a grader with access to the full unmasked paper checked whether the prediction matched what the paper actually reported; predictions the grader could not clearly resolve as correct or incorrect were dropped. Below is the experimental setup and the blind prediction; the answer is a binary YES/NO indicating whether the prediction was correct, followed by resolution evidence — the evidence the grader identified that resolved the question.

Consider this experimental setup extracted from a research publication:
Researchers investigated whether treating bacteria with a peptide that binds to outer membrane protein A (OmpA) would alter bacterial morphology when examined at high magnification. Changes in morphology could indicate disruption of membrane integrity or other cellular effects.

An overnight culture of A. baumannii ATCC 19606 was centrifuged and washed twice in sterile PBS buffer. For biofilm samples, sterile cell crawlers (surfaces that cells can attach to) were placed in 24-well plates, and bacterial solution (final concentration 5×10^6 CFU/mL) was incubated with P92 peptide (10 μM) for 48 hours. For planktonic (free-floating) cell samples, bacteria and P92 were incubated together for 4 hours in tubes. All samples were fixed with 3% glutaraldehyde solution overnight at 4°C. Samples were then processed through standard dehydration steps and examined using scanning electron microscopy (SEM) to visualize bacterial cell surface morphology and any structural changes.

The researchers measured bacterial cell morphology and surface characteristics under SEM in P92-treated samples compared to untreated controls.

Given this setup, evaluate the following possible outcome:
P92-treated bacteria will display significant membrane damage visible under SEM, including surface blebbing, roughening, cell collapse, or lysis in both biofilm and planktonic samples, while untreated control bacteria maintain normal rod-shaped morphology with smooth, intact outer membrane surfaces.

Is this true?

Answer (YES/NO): NO